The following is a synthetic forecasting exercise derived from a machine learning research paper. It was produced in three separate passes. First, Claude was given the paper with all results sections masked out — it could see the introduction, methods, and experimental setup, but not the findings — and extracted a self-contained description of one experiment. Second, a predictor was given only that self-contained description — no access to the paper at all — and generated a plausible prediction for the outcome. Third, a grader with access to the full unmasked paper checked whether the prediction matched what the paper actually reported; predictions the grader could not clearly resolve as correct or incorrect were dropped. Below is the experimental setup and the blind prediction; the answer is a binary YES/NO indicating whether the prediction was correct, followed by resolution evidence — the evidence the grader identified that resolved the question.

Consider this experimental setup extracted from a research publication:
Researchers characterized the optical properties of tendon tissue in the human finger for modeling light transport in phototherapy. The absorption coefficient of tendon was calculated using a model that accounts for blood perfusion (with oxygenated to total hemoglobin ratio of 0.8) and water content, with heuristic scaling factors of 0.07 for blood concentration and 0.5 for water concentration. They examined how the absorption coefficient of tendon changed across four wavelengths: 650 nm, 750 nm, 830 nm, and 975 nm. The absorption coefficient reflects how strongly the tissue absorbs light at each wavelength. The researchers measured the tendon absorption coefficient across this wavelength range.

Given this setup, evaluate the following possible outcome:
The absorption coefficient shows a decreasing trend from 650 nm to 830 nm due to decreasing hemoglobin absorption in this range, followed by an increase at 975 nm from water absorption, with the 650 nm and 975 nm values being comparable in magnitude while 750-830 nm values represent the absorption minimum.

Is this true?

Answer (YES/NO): NO